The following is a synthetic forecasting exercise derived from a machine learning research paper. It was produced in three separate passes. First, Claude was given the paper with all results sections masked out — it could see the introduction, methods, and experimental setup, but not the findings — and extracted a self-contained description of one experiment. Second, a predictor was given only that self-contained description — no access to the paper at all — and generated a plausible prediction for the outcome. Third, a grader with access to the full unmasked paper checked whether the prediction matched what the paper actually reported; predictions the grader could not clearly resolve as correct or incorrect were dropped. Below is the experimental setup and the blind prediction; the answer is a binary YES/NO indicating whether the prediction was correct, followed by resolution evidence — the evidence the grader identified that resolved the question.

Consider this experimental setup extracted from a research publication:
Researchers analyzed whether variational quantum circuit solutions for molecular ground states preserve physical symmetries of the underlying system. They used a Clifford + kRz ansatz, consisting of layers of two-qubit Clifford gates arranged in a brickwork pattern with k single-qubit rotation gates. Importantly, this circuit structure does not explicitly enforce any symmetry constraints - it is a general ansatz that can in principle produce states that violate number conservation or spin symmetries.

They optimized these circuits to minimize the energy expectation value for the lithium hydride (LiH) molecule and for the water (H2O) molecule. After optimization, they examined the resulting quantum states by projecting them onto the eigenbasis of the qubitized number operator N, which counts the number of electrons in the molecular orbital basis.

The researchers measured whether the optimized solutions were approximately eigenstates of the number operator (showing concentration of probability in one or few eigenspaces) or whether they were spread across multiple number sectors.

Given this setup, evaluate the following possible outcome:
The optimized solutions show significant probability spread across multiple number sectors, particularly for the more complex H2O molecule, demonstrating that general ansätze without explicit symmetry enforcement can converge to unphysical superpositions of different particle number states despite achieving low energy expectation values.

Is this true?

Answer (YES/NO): NO